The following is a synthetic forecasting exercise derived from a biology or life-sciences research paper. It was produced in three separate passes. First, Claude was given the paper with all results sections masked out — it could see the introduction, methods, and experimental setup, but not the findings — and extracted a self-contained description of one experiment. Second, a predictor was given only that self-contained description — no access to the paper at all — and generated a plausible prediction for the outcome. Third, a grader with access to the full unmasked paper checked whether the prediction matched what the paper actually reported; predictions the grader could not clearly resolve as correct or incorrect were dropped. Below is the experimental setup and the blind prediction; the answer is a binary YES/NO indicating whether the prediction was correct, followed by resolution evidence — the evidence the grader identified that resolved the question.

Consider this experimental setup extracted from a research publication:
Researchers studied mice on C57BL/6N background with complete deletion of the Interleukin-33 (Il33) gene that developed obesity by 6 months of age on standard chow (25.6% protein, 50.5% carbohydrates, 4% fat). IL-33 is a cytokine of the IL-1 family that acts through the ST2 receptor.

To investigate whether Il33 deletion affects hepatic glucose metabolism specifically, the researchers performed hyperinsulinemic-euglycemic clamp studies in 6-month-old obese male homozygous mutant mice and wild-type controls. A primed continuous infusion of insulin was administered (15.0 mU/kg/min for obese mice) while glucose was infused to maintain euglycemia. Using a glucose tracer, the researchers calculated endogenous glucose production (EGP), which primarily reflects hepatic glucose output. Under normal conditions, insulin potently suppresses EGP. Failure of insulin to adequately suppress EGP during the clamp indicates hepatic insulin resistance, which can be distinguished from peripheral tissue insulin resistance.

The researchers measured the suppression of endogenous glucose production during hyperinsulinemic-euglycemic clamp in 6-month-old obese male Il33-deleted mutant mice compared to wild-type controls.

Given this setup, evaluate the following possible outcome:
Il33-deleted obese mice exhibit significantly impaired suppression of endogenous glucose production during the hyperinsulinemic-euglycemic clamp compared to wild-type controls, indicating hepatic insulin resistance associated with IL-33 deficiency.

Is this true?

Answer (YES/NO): YES